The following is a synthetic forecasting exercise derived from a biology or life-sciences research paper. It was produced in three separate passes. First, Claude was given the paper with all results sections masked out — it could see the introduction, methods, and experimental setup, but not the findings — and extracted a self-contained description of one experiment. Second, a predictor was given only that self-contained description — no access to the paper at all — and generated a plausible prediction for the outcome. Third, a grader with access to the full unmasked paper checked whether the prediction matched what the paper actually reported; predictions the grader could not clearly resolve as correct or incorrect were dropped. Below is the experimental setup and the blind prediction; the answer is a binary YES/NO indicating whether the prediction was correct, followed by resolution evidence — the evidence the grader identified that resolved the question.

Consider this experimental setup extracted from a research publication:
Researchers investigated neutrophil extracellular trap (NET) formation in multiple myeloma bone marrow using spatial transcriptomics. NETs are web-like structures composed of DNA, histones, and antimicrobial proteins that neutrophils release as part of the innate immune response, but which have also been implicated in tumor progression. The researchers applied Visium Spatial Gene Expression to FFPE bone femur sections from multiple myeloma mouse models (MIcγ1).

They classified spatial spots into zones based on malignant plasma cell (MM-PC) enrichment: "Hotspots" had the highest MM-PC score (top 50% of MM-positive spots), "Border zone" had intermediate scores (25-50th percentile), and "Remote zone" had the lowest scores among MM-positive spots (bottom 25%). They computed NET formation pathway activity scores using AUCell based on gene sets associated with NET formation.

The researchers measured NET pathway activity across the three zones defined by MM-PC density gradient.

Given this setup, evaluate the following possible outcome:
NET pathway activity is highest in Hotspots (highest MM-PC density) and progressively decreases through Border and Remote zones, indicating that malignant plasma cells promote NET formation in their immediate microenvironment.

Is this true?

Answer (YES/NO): NO